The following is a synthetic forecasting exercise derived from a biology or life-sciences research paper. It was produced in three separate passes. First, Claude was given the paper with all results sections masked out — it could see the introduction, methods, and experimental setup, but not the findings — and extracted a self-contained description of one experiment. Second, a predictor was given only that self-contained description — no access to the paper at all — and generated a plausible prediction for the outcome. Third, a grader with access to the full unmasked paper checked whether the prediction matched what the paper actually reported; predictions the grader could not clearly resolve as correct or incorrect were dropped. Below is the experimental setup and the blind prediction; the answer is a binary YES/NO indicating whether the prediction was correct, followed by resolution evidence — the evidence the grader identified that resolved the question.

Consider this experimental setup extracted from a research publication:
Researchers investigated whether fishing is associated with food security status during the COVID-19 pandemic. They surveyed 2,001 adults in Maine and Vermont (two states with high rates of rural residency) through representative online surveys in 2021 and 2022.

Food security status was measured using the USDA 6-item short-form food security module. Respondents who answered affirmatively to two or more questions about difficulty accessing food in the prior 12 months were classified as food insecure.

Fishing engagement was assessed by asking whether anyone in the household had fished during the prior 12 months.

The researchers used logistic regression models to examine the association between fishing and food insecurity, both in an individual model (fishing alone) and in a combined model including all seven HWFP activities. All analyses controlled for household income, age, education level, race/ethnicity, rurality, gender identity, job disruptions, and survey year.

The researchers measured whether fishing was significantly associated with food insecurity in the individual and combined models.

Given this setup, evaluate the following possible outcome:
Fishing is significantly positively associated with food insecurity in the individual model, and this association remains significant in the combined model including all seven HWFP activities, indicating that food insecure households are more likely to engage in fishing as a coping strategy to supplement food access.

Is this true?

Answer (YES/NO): NO